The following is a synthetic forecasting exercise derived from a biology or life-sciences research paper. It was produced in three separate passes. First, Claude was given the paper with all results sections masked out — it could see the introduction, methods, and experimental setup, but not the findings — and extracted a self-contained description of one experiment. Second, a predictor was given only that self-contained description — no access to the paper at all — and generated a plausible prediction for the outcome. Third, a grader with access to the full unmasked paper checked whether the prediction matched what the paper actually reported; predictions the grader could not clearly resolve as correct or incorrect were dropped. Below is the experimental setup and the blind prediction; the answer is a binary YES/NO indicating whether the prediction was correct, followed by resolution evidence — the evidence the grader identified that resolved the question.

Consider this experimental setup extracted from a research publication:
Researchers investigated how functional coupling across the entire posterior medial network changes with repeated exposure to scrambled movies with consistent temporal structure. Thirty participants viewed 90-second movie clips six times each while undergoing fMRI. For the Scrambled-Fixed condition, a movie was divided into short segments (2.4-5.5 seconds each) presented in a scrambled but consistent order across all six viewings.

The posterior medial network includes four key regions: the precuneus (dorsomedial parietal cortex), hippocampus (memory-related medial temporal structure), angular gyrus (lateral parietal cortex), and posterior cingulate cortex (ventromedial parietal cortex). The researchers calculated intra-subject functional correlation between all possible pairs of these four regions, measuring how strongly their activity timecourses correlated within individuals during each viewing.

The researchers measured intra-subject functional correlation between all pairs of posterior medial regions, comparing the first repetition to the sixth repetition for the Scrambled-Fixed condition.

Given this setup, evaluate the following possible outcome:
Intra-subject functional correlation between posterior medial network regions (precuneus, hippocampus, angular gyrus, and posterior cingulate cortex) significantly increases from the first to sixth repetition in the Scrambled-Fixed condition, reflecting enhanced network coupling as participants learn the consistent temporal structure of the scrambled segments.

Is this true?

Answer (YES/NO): YES